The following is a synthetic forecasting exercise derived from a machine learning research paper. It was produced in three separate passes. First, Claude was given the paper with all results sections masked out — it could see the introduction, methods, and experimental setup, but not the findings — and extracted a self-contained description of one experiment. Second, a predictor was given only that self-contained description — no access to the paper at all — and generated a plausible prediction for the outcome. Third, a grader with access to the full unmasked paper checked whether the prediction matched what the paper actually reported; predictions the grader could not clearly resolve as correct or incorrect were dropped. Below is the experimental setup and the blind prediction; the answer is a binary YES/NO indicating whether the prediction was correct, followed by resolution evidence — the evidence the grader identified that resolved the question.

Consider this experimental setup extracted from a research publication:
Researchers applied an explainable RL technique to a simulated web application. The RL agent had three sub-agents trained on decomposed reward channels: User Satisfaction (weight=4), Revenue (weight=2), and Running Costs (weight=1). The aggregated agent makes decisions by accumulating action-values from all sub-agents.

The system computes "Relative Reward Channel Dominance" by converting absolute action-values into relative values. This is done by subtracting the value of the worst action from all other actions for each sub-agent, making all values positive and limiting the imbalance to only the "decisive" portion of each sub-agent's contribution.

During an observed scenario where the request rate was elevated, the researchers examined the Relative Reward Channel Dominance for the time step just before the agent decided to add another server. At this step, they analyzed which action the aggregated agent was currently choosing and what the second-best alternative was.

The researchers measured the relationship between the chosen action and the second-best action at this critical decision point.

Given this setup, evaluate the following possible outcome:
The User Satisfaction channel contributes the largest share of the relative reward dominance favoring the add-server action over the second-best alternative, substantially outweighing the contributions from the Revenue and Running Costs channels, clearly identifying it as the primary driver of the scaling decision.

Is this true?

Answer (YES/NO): NO